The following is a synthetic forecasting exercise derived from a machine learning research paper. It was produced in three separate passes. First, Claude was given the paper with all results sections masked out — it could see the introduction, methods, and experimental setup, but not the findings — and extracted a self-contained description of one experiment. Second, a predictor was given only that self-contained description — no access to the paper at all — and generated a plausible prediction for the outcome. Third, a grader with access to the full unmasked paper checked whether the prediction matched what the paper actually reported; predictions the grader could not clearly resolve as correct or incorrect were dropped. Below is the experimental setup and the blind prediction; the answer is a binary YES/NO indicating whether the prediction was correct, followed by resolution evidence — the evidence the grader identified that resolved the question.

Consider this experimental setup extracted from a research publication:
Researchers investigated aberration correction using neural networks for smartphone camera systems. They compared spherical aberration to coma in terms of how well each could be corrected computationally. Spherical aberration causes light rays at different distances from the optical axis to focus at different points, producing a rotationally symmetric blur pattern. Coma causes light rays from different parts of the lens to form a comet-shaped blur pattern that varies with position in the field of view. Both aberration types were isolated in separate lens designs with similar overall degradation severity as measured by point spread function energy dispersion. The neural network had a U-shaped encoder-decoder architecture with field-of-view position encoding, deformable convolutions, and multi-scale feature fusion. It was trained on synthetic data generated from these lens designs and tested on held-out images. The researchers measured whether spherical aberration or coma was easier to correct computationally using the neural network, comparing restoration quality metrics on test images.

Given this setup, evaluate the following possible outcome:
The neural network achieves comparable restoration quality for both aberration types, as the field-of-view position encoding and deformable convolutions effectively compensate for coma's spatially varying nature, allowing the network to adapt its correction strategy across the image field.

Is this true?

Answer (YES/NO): NO